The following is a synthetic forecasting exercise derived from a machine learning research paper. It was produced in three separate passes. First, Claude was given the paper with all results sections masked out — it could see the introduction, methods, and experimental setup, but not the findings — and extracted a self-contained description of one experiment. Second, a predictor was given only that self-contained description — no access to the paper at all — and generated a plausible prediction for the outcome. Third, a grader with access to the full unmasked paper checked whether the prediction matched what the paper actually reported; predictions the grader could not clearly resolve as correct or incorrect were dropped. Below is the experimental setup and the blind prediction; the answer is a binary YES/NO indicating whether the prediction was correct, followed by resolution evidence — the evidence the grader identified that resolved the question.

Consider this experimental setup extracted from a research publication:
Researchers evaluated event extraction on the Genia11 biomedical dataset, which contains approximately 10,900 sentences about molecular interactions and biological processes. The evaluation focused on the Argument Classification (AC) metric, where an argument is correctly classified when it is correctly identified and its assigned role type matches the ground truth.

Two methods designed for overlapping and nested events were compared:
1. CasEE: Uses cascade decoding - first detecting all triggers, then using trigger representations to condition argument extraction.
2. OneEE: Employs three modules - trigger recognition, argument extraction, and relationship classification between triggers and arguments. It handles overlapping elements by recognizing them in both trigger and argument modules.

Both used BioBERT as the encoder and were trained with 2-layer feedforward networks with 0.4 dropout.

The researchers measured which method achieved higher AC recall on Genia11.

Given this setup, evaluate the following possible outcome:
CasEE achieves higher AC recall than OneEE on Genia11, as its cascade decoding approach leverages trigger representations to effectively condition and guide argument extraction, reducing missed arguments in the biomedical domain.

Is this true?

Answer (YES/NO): YES